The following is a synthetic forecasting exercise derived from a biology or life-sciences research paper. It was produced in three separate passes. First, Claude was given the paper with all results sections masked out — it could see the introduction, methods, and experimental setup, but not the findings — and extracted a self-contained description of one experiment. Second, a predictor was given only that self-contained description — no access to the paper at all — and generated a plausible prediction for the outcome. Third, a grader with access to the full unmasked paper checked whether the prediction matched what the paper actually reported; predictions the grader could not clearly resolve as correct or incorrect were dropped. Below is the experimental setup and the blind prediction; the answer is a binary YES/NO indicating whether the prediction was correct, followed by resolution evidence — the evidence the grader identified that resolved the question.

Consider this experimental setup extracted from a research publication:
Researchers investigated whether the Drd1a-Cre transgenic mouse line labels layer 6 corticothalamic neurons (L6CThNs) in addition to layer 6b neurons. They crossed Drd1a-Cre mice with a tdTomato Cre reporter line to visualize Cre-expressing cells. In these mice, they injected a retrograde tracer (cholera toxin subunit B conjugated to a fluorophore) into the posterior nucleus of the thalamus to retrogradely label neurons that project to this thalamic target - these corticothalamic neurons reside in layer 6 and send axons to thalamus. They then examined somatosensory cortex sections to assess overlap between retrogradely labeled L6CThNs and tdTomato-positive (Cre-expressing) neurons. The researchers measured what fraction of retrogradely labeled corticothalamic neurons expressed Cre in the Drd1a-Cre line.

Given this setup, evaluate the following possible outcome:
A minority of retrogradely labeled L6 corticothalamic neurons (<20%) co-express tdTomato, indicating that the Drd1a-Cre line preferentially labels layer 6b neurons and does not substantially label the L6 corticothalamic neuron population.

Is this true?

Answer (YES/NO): NO